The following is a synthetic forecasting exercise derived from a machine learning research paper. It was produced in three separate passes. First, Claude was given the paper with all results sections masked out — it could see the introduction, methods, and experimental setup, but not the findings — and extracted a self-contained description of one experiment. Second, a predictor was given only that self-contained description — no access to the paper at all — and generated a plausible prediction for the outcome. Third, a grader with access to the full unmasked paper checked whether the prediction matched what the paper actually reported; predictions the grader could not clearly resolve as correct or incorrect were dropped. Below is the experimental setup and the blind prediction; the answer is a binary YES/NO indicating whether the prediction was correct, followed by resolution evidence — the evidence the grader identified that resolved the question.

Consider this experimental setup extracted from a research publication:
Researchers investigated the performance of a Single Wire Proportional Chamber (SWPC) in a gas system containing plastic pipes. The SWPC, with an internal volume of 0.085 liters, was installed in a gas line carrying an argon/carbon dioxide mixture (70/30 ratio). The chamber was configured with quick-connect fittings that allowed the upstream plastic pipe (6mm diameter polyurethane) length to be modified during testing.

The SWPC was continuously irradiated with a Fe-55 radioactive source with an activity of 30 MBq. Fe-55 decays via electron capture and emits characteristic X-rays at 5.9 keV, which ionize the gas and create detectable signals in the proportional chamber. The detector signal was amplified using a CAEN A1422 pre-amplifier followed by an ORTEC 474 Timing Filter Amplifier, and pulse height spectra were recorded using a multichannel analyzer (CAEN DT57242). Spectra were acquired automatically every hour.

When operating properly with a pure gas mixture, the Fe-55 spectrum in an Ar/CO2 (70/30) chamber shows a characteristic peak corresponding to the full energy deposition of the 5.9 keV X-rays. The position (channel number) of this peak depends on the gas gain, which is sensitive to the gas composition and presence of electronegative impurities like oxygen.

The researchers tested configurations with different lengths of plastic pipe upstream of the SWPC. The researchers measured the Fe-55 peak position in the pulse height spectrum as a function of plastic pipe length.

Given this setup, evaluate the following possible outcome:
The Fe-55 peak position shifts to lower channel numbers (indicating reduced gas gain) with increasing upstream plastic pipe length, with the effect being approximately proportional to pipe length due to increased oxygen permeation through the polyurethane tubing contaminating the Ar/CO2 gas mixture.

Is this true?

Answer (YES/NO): NO